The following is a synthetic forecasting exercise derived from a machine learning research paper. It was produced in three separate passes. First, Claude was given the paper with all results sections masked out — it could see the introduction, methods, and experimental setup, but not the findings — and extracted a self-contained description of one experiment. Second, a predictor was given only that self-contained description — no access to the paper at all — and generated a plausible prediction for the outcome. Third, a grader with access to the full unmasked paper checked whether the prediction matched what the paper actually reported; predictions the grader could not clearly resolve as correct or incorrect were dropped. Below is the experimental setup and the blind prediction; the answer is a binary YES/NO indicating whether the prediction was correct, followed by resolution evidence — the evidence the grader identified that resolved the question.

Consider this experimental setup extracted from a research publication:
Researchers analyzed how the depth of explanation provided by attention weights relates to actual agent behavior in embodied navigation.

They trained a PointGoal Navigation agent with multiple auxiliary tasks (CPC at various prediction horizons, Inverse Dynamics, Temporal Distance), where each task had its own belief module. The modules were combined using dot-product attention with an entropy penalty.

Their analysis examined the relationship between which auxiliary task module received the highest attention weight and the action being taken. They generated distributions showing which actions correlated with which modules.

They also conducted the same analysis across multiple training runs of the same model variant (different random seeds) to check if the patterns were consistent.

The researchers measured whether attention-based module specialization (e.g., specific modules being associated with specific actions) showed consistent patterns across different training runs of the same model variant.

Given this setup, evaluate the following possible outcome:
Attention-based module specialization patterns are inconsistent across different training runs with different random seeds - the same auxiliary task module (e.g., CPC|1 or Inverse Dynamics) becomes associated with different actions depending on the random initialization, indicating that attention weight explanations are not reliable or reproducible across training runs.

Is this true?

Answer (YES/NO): YES